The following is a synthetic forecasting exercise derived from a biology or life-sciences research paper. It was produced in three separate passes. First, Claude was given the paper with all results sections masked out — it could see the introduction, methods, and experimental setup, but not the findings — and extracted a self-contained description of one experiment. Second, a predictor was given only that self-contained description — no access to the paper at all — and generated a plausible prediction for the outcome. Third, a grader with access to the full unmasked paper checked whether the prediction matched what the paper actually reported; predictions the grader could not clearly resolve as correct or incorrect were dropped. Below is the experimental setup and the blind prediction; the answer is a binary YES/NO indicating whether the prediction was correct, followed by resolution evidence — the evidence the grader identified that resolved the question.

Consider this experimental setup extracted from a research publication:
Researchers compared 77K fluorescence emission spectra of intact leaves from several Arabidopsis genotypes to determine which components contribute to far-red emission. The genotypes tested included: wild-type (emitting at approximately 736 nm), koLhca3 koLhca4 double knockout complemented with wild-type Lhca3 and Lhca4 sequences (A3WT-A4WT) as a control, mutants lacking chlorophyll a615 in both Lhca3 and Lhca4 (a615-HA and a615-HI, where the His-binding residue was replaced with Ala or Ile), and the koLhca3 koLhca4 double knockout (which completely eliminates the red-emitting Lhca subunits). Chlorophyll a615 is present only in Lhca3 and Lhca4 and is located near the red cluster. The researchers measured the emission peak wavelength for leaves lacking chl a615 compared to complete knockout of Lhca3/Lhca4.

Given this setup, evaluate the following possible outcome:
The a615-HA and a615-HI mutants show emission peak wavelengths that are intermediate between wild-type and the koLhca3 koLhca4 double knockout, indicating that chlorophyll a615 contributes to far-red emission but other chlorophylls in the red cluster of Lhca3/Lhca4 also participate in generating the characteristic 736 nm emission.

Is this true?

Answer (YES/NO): NO